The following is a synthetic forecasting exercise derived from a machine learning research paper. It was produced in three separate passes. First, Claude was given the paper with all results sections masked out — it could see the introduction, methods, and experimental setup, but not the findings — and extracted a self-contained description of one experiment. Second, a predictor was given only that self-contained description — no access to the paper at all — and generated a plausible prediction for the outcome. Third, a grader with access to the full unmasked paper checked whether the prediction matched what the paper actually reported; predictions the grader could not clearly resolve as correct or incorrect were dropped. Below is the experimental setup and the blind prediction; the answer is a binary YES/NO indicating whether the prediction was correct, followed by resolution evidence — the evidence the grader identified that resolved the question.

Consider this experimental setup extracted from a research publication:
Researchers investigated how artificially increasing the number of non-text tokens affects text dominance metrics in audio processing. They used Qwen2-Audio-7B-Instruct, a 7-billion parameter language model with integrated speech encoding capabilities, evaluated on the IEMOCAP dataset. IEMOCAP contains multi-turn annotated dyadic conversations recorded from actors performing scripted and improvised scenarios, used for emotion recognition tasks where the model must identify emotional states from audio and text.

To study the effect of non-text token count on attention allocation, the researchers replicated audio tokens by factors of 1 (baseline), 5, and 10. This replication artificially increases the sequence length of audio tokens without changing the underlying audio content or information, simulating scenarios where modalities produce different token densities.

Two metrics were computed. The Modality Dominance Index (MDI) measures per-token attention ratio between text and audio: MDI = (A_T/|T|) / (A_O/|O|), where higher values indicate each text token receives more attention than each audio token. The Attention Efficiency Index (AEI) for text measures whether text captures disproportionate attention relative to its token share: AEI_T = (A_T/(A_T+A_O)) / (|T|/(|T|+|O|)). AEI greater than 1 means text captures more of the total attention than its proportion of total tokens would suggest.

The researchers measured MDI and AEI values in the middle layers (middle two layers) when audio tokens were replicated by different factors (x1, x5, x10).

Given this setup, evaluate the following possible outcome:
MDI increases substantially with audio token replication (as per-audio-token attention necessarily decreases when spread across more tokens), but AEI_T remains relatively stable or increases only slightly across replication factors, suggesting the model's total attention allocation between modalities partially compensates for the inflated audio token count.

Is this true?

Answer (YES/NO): NO